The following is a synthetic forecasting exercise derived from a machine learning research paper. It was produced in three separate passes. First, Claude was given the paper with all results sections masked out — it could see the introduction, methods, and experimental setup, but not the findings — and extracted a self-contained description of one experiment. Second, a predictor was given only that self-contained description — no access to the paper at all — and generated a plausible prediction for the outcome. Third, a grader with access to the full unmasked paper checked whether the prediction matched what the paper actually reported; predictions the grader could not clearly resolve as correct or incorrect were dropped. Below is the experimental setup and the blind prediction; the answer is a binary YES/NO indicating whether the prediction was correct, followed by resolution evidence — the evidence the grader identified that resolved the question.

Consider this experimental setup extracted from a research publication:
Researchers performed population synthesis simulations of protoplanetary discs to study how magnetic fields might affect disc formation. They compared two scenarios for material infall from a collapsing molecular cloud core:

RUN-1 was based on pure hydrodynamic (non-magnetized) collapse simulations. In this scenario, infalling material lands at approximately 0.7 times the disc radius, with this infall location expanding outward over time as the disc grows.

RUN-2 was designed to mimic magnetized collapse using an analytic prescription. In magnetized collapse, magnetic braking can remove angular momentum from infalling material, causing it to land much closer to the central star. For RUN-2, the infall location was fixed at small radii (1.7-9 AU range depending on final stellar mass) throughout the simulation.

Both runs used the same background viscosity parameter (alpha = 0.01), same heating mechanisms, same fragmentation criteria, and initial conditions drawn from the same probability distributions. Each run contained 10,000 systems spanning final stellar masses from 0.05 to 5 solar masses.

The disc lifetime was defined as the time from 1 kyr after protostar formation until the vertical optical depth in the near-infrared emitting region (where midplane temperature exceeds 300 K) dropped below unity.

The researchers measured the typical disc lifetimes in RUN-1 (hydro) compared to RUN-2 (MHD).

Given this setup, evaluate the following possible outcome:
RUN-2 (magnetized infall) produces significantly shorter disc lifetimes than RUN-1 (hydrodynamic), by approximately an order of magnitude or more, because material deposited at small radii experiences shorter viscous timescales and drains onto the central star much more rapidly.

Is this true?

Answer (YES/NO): NO